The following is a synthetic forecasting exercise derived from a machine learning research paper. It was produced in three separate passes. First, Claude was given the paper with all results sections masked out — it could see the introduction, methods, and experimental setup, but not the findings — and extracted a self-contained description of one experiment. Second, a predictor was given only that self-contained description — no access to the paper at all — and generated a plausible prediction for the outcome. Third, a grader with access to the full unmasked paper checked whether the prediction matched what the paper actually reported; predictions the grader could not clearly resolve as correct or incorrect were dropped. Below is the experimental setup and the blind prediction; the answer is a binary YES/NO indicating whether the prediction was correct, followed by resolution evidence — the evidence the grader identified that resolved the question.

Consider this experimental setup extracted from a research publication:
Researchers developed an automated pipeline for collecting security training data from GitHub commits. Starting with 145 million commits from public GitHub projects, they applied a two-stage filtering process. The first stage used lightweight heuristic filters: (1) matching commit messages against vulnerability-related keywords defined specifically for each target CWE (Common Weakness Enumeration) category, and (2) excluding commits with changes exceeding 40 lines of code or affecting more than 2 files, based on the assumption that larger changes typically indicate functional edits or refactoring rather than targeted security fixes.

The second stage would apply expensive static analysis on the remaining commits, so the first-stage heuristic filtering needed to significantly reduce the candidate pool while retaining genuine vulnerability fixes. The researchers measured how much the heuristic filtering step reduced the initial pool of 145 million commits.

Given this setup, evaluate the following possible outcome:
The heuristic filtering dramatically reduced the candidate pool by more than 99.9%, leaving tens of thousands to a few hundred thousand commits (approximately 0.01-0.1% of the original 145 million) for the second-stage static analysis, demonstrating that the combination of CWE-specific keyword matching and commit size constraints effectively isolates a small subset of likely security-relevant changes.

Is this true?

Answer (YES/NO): NO